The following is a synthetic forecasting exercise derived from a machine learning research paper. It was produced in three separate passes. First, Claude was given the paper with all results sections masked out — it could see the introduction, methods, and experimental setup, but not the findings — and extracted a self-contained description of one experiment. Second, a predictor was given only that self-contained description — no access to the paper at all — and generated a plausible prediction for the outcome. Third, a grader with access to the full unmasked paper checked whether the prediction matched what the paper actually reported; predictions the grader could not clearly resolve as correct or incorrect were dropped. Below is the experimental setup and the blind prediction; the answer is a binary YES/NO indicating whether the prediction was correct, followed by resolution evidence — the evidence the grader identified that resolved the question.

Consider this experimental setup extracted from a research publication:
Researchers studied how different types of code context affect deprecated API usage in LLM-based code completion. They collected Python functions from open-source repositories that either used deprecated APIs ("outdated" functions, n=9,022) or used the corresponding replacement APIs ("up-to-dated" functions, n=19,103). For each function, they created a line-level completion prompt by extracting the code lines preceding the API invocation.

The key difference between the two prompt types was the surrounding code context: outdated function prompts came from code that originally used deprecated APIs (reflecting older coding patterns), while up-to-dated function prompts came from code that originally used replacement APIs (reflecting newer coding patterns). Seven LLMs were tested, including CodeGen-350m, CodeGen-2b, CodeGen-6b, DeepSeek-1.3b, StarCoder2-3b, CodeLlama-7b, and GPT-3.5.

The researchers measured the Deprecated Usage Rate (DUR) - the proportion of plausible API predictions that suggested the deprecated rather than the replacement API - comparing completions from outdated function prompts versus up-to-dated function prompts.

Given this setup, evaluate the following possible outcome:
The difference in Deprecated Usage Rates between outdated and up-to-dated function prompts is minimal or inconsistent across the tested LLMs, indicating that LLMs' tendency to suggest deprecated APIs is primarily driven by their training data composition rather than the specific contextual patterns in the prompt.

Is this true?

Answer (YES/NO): NO